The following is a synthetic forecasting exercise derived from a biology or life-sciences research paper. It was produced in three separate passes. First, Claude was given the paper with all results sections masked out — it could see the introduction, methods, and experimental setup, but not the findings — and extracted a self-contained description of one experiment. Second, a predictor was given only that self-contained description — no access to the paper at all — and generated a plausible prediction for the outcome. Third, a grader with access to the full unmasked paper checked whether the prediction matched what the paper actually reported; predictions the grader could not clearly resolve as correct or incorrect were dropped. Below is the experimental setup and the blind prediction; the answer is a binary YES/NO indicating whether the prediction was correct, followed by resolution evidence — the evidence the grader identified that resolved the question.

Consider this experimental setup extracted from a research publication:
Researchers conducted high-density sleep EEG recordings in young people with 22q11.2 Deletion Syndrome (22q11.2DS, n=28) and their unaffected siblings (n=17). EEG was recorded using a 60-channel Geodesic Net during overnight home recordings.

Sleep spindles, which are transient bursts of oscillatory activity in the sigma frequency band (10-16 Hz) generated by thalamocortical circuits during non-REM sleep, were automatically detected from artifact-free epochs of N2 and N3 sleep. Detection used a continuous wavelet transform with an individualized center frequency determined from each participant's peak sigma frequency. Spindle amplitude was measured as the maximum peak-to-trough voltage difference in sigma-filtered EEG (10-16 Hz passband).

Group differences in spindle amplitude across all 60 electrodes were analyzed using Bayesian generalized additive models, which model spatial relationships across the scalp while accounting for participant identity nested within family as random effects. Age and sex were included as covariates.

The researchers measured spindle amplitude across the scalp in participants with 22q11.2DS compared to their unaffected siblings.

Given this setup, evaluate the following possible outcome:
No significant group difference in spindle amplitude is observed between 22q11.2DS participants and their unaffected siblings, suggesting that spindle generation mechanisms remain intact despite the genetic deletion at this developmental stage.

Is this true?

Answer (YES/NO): NO